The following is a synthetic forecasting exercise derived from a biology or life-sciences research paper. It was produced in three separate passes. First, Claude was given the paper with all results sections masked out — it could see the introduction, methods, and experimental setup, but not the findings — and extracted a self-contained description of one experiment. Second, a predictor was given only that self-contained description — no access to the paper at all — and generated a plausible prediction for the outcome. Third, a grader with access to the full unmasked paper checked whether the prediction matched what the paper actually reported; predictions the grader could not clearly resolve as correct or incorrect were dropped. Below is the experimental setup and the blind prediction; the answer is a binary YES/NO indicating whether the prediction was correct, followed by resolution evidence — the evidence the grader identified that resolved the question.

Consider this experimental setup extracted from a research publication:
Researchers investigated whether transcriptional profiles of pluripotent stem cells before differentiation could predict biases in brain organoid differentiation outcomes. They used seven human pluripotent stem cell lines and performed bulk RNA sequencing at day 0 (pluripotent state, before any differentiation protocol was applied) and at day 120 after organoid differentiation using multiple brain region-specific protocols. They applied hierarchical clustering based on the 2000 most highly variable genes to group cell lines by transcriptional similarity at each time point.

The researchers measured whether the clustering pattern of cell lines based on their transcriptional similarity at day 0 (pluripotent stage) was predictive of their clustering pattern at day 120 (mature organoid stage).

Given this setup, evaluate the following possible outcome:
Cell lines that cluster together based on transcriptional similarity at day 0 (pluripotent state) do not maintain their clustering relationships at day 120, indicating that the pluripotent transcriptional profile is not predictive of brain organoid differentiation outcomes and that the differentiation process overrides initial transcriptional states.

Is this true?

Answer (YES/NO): YES